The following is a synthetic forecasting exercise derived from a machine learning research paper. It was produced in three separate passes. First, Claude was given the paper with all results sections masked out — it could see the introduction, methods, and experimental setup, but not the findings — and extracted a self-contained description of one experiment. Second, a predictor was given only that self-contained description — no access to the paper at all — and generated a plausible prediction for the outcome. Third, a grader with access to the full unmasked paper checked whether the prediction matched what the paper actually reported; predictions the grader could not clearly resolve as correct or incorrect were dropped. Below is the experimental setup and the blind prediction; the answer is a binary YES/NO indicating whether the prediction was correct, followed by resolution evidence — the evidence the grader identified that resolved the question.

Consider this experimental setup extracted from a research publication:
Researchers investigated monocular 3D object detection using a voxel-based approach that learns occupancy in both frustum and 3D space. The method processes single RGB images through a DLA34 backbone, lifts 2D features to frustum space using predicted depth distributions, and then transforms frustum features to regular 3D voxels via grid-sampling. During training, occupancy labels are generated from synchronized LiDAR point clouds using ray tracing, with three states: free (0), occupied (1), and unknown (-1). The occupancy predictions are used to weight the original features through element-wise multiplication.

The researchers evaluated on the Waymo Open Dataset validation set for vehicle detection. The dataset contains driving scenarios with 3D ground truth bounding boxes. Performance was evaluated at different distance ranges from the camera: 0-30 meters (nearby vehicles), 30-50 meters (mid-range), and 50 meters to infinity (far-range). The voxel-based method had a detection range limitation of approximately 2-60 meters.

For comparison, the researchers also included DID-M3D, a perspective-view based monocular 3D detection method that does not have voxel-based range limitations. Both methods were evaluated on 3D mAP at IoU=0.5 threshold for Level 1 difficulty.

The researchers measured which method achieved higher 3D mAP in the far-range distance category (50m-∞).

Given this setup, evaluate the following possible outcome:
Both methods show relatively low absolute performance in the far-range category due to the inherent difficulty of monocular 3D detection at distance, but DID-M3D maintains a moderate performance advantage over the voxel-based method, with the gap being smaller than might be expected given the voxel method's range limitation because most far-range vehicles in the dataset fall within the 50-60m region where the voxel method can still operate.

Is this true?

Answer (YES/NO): NO